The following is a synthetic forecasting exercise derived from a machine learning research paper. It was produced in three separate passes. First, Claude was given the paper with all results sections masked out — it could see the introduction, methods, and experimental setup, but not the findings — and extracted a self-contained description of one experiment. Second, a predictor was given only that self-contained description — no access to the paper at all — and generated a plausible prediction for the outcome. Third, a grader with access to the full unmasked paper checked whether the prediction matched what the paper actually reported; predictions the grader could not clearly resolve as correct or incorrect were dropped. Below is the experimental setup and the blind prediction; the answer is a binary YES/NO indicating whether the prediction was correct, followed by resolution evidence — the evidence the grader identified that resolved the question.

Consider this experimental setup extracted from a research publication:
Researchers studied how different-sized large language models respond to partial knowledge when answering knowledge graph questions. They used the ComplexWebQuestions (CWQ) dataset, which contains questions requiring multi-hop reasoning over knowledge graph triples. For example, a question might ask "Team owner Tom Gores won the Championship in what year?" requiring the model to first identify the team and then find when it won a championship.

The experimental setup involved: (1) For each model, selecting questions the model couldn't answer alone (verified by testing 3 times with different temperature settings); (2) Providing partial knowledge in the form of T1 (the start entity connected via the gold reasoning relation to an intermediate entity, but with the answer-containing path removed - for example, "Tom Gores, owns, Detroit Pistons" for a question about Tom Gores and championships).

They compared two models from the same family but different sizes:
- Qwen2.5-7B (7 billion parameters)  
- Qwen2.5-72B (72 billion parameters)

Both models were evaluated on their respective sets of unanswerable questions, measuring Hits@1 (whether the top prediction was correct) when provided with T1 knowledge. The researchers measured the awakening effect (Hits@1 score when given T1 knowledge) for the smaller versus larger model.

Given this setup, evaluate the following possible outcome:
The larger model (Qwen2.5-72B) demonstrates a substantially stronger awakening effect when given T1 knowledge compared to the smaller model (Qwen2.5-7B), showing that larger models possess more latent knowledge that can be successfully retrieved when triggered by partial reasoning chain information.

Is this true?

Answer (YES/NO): NO